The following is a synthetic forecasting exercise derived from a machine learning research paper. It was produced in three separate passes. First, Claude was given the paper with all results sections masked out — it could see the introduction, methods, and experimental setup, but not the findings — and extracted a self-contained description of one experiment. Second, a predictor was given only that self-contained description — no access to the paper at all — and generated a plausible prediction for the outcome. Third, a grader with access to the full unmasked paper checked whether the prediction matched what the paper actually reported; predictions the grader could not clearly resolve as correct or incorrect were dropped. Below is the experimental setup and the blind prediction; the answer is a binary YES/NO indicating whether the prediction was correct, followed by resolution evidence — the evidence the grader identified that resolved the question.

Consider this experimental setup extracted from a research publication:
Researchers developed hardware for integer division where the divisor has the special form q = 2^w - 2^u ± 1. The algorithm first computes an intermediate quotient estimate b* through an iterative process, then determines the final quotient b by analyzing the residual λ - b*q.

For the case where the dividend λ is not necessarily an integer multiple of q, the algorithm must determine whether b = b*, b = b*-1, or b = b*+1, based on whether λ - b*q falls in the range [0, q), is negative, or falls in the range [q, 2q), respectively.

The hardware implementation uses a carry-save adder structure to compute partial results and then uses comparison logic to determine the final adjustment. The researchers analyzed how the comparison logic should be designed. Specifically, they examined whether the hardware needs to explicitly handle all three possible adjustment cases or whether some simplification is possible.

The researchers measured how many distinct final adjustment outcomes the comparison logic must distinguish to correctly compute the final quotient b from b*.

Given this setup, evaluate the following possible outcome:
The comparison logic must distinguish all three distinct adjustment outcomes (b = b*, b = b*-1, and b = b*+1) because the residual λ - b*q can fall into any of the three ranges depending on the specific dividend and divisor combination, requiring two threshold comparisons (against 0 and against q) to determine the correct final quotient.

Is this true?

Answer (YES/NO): YES